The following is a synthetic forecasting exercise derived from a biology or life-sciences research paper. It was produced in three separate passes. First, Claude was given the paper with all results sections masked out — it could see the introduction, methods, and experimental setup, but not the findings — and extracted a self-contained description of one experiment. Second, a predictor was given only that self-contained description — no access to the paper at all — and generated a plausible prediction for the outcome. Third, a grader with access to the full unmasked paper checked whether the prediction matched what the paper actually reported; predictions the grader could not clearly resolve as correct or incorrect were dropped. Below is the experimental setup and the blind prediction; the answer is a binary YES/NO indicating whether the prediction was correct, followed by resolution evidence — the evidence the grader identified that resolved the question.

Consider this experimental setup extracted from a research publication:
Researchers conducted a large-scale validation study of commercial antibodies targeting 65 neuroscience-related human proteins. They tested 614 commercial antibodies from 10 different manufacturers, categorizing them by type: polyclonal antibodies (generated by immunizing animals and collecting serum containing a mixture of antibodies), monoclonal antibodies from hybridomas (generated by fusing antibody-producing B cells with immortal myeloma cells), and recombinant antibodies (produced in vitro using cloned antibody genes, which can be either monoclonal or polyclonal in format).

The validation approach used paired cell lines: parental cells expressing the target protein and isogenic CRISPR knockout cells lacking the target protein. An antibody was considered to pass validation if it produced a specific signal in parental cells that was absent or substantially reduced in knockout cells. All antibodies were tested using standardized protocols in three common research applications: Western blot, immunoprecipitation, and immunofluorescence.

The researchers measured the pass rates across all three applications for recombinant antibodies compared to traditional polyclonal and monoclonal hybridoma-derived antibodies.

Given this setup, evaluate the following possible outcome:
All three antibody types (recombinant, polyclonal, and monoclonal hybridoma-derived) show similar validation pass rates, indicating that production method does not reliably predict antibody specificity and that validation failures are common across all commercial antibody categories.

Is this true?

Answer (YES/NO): NO